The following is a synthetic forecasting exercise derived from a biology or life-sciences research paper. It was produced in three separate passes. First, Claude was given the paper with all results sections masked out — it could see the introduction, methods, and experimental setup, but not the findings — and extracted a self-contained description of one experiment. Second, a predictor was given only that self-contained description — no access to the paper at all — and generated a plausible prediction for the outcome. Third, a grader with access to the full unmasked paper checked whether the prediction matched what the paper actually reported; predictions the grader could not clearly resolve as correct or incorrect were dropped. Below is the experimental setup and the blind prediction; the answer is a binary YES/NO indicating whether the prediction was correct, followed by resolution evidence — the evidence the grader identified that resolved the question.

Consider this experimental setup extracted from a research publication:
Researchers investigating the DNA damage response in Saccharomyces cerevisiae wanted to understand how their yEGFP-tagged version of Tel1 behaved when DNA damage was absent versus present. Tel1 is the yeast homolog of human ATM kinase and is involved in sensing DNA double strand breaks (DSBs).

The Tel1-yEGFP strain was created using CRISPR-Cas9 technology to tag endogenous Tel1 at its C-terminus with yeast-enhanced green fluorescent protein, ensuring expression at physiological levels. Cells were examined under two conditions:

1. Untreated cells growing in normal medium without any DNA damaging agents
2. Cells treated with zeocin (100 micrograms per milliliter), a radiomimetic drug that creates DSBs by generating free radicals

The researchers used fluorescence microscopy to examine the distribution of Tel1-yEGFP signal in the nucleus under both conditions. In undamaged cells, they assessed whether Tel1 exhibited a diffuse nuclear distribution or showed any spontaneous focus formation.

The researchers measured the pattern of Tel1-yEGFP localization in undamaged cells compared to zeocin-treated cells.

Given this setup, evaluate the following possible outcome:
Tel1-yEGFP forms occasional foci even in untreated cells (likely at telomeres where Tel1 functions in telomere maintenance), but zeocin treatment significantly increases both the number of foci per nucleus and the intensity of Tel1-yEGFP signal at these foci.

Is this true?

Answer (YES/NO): NO